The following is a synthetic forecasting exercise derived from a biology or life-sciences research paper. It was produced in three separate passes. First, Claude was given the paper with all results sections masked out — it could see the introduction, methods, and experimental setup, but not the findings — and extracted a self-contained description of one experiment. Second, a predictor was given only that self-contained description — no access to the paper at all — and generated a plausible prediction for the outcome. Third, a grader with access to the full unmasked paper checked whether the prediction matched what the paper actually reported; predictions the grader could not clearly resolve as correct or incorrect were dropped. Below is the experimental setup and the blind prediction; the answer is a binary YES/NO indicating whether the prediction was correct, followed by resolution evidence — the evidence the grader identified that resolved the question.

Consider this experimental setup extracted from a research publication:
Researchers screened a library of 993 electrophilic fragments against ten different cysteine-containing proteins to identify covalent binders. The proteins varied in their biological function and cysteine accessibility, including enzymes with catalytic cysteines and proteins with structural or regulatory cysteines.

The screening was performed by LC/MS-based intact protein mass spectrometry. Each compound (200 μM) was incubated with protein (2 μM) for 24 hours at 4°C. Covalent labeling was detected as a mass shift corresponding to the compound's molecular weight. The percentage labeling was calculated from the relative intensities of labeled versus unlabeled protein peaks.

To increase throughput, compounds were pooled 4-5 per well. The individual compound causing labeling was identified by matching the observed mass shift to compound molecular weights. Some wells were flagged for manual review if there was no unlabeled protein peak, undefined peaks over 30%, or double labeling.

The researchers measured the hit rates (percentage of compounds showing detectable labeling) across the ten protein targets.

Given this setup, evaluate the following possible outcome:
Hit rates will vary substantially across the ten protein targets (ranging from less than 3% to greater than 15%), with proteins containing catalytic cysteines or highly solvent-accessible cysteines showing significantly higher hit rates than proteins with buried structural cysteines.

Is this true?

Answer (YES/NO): NO